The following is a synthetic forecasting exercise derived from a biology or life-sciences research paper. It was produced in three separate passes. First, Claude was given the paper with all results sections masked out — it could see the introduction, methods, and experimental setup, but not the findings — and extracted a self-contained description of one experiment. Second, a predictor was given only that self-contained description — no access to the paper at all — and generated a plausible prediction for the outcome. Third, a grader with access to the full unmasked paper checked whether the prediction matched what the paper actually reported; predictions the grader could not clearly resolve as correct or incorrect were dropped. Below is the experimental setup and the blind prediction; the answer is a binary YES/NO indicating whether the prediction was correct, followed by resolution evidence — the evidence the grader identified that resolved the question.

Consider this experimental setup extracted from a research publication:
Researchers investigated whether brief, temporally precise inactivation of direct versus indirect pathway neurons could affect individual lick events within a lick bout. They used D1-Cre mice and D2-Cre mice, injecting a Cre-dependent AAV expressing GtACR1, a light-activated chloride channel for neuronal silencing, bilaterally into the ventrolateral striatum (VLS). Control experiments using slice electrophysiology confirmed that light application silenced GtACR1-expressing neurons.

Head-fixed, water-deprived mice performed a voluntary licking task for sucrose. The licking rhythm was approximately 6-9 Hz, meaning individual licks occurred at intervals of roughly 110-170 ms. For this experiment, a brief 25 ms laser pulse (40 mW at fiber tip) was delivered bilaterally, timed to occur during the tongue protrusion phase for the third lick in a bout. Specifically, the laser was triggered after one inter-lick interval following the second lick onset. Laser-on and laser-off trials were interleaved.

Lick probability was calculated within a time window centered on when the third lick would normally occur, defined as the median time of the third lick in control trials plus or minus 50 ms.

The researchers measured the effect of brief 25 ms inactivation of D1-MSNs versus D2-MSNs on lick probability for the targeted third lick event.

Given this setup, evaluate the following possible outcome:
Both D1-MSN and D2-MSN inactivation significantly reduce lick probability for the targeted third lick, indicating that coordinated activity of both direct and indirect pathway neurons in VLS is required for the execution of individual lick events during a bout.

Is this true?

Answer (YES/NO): NO